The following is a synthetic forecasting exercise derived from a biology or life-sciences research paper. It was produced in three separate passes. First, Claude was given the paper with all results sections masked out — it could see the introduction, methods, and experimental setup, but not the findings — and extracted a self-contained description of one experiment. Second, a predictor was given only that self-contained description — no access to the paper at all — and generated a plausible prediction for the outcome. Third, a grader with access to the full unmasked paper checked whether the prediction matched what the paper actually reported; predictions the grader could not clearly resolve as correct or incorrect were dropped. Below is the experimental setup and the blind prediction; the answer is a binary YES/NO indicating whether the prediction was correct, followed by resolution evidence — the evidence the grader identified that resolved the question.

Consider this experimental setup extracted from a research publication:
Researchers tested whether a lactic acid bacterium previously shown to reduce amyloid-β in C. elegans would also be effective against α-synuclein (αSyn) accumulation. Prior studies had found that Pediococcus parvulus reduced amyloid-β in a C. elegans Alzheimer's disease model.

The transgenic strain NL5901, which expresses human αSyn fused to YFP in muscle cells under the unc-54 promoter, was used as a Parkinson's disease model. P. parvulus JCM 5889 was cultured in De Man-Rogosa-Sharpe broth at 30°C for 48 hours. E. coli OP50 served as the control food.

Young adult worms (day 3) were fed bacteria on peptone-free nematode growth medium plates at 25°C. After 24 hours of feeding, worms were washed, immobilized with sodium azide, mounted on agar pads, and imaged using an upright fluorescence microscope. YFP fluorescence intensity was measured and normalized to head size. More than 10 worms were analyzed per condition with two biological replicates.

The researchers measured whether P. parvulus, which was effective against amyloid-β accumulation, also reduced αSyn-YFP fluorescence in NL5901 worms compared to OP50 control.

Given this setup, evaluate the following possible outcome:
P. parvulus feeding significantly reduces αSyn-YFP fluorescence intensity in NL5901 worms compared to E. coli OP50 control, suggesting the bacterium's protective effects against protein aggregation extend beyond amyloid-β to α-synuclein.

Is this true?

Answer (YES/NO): NO